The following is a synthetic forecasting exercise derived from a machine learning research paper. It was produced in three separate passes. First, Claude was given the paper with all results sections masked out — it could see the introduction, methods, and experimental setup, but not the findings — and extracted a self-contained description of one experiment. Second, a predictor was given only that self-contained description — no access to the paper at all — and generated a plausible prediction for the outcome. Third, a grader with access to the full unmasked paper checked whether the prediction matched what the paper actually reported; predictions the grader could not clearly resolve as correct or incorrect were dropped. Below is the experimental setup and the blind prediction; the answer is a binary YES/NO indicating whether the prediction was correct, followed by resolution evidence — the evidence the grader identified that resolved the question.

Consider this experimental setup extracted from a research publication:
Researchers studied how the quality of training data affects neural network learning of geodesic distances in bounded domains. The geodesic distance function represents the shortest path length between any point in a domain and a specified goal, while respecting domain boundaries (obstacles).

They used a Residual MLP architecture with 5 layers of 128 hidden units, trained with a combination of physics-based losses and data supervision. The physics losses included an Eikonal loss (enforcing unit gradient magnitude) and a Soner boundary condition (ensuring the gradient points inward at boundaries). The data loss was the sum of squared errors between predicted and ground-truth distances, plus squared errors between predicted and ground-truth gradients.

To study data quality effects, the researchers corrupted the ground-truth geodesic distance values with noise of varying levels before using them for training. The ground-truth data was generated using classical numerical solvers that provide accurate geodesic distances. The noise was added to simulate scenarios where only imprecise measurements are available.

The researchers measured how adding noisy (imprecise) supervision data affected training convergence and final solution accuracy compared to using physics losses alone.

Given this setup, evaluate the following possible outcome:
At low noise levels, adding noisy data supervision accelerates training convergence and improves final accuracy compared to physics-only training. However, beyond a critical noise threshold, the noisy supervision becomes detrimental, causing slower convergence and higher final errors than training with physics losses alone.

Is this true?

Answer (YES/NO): NO